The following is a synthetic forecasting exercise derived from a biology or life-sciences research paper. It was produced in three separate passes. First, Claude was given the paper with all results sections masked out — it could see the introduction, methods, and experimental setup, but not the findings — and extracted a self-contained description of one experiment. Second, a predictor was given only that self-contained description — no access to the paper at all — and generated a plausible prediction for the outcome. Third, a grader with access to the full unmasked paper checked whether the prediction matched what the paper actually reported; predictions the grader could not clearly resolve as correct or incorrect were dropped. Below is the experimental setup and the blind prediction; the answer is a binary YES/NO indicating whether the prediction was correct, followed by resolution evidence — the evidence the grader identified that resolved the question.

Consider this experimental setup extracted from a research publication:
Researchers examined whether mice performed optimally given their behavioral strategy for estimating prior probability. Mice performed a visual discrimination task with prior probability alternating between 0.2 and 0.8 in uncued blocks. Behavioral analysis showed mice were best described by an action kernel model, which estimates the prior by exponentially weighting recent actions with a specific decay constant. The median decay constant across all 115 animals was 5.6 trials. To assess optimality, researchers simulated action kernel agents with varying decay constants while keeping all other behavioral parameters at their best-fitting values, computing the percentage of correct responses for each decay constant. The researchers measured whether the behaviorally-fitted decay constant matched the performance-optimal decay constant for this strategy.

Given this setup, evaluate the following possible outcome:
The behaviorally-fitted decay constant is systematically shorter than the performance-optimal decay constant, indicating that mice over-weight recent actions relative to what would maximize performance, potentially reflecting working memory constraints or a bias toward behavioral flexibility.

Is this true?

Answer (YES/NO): NO